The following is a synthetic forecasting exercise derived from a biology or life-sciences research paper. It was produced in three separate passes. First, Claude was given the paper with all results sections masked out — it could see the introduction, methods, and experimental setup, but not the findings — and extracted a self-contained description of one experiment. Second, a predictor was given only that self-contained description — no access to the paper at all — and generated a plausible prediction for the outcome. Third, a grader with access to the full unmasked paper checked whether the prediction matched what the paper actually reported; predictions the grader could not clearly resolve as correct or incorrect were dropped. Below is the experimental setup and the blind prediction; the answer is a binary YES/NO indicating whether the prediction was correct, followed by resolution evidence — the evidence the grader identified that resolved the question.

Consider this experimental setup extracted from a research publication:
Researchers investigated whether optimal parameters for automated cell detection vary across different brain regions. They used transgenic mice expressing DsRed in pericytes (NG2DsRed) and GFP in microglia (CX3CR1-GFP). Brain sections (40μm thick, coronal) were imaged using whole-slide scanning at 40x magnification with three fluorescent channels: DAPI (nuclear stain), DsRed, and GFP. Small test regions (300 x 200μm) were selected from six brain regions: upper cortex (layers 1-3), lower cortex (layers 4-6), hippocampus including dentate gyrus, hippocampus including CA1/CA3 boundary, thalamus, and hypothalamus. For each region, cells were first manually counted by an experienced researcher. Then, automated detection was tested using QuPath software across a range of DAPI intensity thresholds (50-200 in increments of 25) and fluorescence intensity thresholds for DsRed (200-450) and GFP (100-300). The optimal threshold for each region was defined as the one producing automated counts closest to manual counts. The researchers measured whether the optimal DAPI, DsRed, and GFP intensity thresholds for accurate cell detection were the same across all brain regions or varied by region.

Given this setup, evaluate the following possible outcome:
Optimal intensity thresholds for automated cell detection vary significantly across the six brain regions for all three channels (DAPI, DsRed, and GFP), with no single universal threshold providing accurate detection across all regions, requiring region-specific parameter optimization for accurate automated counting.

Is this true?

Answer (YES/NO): NO